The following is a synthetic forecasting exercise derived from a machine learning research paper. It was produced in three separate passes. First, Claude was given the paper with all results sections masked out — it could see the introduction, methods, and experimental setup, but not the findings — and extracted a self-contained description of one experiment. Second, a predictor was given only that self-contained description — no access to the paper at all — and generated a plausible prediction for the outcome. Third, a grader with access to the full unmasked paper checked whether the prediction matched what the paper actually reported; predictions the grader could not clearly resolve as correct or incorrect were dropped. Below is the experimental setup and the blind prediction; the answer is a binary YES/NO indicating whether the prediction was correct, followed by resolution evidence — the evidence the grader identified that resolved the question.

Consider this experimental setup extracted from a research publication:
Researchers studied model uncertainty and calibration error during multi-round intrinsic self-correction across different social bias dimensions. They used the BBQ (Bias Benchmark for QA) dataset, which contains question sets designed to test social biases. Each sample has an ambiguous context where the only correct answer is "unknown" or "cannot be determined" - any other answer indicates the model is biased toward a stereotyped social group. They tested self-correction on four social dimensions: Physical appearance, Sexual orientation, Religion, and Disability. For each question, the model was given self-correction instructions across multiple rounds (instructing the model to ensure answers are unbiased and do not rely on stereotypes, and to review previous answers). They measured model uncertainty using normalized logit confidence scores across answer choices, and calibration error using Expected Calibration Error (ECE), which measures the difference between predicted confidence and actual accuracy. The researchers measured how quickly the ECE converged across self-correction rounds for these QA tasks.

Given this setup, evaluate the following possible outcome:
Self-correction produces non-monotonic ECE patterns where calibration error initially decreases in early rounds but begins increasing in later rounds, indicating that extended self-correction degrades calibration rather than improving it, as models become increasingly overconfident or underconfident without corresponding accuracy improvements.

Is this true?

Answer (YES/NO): NO